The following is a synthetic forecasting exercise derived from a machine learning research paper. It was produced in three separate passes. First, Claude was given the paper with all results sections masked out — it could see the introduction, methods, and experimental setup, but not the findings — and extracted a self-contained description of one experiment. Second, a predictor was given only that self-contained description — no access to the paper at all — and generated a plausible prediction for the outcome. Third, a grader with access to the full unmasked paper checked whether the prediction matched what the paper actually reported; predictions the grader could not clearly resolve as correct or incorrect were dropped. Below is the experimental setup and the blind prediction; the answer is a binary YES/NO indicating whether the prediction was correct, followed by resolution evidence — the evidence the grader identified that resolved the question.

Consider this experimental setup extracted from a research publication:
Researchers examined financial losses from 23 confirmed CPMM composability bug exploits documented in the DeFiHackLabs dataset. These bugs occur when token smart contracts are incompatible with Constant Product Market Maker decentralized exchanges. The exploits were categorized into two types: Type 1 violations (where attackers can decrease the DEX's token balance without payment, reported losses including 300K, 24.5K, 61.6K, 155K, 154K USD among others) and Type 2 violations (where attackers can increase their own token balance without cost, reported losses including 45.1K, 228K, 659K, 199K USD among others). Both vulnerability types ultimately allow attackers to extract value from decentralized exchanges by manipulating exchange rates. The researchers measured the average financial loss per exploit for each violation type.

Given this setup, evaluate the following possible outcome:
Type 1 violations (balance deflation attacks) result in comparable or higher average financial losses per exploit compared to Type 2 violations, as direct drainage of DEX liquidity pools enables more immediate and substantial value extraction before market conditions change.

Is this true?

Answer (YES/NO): NO